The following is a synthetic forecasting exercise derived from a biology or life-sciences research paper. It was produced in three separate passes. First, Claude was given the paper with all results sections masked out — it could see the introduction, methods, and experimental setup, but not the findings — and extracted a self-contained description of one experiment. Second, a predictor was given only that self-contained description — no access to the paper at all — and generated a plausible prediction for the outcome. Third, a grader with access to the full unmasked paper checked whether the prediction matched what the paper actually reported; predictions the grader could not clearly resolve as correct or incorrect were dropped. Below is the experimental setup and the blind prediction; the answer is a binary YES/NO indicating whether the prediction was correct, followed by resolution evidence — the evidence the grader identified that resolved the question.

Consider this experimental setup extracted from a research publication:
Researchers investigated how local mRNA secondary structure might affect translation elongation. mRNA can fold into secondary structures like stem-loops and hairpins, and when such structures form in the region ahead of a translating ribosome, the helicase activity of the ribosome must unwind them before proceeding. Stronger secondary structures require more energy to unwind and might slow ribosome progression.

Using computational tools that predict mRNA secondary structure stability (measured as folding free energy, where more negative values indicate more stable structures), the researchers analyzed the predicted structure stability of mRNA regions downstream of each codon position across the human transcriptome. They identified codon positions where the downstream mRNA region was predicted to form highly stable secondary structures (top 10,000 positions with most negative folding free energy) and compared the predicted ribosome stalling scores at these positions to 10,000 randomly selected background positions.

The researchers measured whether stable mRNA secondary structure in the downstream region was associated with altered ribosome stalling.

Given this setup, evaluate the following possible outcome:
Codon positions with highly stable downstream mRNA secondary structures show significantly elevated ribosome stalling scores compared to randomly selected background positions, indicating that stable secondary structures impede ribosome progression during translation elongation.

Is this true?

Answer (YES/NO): YES